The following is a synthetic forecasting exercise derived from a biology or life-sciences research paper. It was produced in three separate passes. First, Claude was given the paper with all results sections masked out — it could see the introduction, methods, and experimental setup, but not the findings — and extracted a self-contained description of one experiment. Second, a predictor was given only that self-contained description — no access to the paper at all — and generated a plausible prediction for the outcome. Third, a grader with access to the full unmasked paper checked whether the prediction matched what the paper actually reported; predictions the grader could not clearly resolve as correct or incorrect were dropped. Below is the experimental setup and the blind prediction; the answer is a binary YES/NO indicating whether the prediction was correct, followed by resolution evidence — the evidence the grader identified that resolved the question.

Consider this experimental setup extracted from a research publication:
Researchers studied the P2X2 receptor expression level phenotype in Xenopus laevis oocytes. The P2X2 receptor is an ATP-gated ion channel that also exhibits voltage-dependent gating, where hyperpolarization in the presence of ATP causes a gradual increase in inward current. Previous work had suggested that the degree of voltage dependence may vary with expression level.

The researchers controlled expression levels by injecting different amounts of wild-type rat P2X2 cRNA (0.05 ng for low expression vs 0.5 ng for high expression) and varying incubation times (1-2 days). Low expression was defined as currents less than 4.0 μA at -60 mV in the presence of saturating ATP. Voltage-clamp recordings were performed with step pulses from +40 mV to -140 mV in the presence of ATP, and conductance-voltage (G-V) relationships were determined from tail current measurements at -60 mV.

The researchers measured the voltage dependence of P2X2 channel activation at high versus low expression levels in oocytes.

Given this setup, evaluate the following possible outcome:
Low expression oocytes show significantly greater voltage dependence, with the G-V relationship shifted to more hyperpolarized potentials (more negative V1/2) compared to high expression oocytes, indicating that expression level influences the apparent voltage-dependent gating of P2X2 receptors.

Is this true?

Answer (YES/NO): YES